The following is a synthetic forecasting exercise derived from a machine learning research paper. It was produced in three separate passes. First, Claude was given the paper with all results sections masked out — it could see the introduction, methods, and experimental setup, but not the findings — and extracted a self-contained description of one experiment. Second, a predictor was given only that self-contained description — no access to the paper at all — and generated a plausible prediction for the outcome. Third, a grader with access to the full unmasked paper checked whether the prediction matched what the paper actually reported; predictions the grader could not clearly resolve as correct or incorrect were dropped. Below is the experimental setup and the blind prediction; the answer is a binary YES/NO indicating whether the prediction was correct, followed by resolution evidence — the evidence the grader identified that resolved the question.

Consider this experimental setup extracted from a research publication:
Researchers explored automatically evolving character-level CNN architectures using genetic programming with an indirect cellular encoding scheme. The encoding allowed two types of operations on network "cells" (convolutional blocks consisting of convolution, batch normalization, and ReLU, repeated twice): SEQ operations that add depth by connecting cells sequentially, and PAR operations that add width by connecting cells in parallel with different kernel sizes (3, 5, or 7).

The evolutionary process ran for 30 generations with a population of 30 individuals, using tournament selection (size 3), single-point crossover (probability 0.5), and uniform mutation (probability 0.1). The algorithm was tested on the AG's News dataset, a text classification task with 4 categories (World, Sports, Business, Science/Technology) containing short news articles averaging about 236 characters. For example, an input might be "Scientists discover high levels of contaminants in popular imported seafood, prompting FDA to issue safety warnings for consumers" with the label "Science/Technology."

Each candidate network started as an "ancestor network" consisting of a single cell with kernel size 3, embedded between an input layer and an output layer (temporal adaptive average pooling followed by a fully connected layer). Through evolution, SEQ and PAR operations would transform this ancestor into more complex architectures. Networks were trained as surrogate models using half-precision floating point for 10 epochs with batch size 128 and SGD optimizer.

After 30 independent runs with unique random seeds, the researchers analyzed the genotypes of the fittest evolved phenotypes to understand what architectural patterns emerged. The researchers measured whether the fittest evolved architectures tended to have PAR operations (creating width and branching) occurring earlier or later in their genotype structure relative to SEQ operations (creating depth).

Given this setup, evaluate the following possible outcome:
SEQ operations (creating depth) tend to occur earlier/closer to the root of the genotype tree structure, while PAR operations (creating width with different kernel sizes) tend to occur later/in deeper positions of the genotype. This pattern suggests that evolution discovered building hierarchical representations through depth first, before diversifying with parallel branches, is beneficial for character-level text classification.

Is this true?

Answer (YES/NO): YES